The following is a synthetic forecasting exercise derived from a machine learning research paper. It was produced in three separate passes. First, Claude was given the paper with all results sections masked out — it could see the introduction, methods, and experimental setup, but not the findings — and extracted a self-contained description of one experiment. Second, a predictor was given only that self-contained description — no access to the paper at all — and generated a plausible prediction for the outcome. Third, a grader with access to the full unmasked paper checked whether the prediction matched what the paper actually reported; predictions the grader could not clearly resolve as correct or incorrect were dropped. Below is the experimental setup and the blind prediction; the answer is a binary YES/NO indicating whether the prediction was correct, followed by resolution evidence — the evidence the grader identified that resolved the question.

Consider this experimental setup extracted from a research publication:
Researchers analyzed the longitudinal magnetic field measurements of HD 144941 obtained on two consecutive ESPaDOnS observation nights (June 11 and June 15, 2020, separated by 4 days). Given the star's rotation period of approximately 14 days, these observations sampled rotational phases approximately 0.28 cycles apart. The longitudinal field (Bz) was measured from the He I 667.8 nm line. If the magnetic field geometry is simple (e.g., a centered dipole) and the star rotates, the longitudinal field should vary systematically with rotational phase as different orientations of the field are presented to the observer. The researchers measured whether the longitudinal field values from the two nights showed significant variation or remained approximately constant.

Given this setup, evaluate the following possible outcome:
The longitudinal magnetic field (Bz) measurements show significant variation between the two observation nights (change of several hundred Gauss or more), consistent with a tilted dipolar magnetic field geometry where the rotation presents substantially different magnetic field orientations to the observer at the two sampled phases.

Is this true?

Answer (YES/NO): NO